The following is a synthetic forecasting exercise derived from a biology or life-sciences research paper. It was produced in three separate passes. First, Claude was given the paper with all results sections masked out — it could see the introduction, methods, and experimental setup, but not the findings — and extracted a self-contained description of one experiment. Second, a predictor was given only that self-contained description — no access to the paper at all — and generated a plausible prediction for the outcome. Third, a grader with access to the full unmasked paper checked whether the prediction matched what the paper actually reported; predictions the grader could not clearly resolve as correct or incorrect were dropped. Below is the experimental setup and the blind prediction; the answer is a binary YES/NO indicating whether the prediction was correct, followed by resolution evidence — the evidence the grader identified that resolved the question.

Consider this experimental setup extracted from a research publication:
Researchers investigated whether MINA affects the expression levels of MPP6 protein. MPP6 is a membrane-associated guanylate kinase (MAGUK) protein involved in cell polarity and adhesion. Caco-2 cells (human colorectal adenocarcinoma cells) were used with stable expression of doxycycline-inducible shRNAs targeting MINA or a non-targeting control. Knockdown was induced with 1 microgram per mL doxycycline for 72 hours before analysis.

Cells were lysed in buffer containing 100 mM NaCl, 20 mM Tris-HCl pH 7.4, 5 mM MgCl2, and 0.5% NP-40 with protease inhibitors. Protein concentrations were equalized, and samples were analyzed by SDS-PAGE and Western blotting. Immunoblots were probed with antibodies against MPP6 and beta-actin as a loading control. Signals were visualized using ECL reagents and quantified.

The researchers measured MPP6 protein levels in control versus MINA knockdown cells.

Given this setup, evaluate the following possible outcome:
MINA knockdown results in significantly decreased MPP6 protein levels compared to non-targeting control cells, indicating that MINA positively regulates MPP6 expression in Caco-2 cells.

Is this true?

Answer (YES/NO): YES